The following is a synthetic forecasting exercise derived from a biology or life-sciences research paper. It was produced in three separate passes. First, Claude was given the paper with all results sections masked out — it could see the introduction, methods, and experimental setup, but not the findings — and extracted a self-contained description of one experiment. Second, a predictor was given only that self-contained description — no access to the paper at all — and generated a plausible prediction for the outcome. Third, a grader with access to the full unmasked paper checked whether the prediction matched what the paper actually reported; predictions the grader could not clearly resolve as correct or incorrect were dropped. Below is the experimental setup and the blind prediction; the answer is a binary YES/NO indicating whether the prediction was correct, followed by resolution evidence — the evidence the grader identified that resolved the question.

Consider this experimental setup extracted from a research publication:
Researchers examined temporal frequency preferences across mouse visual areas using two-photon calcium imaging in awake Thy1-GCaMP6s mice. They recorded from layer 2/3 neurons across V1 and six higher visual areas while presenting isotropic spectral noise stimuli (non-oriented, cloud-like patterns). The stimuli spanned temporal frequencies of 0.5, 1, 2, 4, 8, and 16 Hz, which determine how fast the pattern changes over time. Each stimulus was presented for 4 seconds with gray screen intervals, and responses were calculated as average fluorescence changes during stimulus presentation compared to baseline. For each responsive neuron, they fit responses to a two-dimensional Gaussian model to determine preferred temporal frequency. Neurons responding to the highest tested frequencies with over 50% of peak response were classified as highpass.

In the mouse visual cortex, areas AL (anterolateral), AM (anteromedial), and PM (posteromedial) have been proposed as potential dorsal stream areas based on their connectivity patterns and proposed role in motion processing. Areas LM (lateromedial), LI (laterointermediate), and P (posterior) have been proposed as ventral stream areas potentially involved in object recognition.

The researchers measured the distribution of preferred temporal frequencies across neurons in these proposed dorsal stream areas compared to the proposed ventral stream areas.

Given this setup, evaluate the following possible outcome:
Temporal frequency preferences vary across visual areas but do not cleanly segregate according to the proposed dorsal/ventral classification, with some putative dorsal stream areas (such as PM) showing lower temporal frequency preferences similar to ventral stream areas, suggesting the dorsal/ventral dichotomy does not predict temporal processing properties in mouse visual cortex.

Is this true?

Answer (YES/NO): YES